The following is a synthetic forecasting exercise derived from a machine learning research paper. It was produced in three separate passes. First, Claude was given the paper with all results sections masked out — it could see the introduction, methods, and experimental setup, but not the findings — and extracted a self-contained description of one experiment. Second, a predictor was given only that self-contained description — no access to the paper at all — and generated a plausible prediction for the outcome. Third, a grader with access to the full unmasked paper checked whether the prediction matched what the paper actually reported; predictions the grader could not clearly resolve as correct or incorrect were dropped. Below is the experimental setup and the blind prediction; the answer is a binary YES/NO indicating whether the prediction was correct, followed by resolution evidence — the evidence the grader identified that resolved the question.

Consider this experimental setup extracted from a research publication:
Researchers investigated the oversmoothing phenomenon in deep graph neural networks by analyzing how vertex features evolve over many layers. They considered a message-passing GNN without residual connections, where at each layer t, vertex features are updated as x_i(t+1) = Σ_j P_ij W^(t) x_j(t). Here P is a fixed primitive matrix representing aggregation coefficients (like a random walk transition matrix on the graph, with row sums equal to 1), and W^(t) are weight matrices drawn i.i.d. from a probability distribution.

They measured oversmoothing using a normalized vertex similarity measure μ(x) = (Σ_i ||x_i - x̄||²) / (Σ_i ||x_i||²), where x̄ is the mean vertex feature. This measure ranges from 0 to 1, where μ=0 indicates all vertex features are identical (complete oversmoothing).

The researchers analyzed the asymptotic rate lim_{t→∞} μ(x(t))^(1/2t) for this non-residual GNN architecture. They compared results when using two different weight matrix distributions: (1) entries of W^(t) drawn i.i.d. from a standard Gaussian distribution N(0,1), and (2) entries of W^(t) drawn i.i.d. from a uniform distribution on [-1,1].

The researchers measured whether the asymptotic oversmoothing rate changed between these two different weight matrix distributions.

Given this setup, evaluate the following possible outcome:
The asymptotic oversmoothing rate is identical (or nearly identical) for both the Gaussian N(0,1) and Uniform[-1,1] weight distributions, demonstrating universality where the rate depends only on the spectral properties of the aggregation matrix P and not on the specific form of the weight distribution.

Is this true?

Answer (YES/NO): YES